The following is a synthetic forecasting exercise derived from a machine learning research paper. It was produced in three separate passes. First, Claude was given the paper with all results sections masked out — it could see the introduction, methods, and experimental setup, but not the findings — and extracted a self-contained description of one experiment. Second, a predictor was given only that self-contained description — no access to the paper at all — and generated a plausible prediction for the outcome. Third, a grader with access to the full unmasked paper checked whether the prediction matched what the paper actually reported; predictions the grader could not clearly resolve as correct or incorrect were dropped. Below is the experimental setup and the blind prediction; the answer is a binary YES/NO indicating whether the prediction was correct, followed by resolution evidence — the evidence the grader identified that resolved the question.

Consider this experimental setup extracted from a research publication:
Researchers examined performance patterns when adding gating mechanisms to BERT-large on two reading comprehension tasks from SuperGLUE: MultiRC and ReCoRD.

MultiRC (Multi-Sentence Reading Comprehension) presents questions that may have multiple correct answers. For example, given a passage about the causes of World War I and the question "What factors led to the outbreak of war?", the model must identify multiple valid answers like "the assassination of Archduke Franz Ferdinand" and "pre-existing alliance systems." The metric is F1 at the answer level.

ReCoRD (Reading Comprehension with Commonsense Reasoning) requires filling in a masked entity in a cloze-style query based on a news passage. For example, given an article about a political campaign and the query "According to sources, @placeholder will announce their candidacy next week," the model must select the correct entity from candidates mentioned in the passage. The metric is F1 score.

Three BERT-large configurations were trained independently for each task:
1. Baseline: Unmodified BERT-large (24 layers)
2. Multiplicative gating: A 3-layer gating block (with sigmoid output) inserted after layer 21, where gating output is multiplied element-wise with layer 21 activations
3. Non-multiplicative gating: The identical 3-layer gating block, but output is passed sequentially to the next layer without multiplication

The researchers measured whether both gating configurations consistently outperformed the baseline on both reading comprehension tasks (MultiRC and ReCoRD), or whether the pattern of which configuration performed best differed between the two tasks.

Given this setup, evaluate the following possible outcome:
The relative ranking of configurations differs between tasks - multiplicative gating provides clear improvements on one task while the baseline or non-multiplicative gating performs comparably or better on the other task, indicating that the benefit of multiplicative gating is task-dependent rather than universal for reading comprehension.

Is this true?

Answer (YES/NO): YES